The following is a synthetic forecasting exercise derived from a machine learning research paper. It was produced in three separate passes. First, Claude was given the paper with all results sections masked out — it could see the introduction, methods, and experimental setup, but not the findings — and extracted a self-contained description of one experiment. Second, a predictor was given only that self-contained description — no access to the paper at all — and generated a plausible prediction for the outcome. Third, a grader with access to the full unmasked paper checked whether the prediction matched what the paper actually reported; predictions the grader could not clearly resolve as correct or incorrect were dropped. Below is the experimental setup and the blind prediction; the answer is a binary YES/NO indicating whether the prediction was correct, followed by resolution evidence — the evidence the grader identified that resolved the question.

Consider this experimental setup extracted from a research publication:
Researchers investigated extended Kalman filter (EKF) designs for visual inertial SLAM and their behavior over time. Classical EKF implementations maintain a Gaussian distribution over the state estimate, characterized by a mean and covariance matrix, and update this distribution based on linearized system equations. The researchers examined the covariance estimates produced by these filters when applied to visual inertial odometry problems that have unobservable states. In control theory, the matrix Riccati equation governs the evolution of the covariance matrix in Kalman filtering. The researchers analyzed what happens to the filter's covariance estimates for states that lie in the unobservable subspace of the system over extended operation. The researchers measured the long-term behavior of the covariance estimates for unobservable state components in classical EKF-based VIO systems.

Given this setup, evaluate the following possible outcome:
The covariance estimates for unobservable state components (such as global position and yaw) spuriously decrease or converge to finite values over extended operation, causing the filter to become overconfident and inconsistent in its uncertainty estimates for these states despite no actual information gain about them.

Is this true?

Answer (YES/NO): YES